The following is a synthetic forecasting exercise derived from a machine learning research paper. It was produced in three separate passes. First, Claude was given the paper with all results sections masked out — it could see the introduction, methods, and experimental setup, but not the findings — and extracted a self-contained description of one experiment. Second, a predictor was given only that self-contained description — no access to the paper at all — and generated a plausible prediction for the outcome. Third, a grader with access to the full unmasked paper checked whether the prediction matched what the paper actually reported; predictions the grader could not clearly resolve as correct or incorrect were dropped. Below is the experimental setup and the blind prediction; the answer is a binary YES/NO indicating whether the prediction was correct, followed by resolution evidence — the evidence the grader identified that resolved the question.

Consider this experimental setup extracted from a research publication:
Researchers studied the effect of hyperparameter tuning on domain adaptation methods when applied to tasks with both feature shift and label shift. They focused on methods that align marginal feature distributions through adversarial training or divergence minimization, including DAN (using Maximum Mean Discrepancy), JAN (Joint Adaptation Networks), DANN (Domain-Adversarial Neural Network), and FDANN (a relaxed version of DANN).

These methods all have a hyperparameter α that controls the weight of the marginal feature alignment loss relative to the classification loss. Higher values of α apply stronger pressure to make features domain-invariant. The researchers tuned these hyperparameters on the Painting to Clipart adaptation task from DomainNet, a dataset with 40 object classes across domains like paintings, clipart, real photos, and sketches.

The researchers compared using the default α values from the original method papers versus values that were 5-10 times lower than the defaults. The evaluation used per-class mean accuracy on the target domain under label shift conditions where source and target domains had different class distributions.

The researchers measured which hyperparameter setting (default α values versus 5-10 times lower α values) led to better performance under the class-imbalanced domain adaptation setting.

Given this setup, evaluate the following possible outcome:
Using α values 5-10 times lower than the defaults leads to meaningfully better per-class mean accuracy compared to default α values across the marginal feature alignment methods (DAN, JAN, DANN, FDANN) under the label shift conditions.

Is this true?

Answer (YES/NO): YES